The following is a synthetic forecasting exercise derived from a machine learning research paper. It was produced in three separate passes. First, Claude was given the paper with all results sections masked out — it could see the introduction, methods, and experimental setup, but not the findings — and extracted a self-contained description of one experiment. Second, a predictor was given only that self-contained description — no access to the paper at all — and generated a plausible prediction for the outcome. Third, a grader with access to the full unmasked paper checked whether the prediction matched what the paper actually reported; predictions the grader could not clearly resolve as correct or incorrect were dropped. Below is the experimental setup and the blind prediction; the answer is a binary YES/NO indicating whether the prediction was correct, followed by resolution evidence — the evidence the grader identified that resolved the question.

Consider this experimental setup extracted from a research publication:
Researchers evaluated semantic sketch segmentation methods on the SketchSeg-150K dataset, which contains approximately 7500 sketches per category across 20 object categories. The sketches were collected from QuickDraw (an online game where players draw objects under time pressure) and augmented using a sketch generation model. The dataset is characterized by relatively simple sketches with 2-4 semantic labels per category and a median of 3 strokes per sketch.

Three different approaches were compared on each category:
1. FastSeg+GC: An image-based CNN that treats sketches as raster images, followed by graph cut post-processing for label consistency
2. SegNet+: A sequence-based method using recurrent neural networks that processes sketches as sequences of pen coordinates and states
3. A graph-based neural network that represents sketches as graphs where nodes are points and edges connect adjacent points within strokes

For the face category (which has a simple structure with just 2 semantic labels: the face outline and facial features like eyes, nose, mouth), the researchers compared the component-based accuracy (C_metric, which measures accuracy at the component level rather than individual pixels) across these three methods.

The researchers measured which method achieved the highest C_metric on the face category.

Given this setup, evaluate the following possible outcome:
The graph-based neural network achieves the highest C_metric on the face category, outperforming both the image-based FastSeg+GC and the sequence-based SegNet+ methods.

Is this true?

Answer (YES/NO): NO